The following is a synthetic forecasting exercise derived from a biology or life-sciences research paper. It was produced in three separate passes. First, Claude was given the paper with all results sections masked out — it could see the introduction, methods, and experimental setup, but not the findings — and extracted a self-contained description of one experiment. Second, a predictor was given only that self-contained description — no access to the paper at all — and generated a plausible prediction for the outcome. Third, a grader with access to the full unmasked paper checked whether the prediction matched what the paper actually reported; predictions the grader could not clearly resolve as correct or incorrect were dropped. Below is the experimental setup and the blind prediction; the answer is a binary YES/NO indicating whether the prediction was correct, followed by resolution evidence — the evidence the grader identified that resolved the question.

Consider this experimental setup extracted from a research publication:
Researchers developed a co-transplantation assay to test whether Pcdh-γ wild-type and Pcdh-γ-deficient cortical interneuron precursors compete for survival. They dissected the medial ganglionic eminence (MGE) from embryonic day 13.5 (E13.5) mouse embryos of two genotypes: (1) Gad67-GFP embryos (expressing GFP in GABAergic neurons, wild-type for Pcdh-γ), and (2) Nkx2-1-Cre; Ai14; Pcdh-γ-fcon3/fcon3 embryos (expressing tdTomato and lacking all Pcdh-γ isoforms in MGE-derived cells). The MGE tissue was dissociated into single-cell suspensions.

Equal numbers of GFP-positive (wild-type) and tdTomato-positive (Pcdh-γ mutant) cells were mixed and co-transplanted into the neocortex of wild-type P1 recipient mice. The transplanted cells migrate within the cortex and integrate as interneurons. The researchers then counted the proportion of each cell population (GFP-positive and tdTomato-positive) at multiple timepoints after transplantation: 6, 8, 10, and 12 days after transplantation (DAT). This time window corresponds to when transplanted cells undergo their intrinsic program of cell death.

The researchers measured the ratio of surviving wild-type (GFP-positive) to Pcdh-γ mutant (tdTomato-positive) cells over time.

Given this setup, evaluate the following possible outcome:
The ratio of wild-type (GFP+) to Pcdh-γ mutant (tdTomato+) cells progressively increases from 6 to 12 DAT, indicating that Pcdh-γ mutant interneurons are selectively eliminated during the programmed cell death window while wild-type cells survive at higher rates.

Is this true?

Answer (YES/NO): YES